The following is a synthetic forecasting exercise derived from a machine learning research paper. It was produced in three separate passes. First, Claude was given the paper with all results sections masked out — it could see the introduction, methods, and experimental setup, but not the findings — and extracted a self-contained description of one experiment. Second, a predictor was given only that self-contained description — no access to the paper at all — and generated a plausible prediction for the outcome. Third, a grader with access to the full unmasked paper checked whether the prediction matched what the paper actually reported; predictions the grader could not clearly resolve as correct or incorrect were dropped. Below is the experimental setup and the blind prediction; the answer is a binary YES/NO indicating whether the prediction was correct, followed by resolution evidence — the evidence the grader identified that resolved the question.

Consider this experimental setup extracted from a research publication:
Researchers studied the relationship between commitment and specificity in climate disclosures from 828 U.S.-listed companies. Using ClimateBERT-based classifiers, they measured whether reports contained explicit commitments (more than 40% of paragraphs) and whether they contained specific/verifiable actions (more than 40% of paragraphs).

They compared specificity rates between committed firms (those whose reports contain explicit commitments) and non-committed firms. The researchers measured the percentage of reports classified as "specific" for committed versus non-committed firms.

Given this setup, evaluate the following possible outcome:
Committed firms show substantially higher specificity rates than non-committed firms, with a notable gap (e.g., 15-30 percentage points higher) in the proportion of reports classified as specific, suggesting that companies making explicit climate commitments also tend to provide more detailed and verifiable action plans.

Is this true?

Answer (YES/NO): NO